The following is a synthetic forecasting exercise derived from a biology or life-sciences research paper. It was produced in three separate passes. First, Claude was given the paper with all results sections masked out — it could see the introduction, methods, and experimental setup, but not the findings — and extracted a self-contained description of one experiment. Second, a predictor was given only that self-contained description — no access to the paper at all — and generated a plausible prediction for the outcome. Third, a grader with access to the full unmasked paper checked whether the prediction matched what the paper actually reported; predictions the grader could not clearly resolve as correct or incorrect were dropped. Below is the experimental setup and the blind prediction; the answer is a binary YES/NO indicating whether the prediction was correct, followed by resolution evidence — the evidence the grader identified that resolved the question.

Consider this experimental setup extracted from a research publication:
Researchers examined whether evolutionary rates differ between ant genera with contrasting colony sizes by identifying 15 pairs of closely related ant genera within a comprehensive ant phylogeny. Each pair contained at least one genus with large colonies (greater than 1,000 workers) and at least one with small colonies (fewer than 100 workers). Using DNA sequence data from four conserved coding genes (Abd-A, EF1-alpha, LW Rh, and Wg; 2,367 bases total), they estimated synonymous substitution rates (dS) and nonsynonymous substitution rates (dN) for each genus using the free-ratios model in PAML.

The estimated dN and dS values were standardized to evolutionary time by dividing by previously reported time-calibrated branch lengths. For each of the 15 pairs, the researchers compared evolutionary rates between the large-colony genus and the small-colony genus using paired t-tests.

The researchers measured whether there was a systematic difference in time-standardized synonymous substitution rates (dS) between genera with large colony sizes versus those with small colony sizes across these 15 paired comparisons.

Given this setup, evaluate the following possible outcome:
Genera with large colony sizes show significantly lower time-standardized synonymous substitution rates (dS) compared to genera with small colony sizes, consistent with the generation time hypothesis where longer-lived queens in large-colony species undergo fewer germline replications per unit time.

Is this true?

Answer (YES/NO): NO